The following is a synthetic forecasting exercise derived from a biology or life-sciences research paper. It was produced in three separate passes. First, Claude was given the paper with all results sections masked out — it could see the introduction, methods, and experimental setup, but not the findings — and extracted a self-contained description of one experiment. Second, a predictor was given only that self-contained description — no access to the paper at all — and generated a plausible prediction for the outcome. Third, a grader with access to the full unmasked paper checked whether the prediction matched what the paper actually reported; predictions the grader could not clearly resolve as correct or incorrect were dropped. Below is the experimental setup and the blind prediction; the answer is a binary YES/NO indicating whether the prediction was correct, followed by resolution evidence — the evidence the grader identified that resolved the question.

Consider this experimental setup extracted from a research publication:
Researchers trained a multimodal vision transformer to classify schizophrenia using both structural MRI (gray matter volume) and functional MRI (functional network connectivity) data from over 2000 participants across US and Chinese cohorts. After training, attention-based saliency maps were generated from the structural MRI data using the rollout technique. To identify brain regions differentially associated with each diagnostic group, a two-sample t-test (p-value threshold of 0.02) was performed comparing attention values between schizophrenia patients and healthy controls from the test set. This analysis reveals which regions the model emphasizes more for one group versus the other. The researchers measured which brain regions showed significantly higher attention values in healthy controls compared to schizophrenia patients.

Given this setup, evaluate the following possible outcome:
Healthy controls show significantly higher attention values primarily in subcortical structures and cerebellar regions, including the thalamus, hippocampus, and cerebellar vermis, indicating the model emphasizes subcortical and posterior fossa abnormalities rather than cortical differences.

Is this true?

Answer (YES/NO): NO